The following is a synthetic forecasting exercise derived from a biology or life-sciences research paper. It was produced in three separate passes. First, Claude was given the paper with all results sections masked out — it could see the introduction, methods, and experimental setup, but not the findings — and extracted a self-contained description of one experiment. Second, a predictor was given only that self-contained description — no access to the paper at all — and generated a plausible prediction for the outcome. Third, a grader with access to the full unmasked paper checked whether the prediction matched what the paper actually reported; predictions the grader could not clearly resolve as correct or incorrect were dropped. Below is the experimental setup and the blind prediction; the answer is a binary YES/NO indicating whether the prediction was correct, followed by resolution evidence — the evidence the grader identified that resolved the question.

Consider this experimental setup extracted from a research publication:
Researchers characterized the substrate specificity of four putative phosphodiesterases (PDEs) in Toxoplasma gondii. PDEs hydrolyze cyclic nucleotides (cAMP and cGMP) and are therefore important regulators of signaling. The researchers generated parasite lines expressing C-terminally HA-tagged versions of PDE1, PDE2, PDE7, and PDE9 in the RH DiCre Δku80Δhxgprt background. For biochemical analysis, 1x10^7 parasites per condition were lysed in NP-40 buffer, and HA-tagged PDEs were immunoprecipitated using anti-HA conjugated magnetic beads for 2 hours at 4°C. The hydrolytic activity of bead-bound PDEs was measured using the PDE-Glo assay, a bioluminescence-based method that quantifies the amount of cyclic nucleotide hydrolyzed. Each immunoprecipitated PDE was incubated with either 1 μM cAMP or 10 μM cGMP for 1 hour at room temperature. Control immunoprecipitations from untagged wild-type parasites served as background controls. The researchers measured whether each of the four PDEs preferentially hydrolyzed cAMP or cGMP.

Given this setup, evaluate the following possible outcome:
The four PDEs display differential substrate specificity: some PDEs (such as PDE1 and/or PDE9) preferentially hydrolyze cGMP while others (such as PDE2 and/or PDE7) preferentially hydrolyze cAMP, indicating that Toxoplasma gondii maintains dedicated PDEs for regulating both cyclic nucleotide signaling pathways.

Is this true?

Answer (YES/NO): NO